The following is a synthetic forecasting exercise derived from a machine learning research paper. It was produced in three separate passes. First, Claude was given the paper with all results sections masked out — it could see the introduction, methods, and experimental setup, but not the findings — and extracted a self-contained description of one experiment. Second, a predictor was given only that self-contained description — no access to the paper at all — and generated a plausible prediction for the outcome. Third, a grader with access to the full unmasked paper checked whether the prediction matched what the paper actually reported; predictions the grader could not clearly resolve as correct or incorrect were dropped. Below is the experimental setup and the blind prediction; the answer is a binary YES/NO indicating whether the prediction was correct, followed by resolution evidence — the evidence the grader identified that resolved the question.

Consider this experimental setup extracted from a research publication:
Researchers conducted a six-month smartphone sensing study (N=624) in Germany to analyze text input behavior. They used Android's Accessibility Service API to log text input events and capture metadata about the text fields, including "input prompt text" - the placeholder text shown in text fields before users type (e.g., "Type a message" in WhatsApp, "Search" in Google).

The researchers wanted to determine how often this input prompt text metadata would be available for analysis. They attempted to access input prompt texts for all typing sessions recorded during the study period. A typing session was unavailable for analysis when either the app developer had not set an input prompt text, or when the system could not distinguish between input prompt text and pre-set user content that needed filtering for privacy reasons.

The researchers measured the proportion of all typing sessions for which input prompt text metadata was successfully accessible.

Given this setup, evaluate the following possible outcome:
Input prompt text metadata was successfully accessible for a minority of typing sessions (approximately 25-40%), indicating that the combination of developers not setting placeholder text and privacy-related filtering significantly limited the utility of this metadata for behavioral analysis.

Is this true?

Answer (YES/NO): NO